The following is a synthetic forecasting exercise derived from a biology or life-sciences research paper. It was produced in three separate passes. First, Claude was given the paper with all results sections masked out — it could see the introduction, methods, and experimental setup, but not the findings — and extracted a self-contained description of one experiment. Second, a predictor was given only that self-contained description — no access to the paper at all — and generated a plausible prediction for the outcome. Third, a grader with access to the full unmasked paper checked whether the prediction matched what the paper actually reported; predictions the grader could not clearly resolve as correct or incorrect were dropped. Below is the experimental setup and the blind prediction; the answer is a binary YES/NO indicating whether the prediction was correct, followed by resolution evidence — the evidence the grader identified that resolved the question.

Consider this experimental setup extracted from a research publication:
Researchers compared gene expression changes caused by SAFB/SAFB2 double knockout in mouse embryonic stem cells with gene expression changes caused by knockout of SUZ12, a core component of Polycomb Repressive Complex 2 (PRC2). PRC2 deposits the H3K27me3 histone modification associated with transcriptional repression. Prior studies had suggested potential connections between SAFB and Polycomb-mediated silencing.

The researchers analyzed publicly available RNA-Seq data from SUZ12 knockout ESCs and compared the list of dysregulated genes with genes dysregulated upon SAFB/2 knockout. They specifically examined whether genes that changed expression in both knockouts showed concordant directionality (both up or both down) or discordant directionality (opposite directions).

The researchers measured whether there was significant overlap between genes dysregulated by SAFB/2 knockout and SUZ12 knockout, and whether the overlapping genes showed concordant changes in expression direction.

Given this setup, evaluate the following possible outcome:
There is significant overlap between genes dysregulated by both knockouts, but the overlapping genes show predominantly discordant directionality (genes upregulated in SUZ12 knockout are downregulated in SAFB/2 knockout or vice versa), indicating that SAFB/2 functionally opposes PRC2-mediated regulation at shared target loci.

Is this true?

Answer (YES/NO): NO